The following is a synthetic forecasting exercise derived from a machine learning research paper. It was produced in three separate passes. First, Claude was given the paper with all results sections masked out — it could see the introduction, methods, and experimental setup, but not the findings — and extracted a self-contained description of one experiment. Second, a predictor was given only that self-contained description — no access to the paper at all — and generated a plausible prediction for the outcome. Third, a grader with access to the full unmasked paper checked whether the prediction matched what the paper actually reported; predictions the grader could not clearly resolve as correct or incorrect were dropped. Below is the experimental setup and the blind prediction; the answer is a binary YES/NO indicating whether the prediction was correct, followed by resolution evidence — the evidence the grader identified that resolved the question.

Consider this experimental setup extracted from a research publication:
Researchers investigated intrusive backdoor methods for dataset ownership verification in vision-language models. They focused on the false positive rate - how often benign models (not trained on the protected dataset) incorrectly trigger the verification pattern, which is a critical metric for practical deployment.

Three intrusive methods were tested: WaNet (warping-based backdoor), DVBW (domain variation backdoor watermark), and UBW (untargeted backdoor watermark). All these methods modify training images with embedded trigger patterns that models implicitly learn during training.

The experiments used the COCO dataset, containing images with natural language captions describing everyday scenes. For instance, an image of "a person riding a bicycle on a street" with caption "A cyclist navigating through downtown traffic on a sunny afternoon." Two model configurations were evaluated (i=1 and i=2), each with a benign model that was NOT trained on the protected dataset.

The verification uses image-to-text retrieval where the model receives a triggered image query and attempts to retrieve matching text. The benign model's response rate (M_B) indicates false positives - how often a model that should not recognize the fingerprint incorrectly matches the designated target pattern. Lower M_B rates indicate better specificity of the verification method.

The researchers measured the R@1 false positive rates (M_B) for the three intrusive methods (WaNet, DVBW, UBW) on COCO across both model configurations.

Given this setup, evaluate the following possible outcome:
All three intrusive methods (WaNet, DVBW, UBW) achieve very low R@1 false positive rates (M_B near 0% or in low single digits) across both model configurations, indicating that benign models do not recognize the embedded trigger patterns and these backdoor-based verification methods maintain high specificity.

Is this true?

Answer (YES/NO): NO